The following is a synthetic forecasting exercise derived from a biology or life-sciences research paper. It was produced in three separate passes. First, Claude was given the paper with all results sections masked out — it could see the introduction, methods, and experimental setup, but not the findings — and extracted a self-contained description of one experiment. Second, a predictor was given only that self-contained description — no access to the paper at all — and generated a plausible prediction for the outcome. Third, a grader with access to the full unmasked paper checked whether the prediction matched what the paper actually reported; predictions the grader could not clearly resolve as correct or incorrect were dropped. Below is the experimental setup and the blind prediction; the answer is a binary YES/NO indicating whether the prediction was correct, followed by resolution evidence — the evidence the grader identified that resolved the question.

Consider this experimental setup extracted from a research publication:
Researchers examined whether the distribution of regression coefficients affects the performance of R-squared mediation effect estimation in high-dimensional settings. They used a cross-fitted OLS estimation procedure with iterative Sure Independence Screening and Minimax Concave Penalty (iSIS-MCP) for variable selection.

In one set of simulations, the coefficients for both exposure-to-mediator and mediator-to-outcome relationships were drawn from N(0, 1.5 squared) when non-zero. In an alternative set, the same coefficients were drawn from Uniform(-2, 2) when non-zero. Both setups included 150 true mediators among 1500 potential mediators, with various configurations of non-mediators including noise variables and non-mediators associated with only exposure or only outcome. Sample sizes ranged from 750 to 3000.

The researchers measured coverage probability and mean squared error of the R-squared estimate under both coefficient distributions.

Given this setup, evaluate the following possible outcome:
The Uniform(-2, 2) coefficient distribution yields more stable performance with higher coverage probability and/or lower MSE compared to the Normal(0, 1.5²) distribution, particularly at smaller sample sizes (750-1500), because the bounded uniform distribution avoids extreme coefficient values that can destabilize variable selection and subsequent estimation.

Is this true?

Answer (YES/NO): NO